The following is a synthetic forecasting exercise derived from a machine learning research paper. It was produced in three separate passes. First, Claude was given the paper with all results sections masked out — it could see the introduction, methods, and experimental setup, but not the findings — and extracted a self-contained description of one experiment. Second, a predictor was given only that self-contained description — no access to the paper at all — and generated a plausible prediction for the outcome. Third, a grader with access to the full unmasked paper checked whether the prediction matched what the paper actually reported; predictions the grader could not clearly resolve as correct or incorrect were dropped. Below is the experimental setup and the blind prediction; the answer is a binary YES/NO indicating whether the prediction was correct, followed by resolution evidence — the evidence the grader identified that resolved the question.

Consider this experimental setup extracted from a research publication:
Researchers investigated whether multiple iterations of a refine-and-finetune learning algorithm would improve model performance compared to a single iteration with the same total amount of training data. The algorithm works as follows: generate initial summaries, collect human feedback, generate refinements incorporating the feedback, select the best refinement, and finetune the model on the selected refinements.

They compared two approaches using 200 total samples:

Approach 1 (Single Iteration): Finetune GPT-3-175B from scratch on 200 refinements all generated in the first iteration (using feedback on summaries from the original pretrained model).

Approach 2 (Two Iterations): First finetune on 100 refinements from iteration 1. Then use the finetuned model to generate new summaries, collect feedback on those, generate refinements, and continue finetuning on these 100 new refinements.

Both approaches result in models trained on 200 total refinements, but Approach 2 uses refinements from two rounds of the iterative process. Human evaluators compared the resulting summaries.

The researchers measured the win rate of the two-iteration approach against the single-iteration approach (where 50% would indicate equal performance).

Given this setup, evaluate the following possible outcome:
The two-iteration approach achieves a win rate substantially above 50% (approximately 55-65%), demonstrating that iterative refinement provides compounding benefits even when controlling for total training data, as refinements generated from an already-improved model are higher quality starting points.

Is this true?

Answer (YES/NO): NO